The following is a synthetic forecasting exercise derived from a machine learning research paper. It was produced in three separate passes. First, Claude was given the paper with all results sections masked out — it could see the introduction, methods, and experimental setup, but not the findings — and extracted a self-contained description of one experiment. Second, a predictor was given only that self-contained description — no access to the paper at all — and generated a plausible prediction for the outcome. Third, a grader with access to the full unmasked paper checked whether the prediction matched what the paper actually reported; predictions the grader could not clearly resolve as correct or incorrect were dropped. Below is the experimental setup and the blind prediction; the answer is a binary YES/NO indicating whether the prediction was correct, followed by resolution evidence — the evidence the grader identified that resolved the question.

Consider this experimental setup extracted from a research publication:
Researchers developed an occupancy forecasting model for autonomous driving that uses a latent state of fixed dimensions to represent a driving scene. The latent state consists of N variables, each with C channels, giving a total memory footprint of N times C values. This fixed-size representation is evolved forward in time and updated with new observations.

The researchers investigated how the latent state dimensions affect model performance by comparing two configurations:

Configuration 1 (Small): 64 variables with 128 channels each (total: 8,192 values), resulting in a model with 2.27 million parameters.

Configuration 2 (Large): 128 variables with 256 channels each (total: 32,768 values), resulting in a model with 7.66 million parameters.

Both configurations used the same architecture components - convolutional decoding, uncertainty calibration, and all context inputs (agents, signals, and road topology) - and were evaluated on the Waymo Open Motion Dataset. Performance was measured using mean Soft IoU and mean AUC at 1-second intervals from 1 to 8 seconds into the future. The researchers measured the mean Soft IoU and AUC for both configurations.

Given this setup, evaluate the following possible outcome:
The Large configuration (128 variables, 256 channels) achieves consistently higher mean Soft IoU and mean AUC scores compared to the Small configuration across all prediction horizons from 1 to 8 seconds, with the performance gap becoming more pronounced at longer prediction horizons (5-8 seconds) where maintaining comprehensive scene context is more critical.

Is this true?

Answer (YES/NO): NO